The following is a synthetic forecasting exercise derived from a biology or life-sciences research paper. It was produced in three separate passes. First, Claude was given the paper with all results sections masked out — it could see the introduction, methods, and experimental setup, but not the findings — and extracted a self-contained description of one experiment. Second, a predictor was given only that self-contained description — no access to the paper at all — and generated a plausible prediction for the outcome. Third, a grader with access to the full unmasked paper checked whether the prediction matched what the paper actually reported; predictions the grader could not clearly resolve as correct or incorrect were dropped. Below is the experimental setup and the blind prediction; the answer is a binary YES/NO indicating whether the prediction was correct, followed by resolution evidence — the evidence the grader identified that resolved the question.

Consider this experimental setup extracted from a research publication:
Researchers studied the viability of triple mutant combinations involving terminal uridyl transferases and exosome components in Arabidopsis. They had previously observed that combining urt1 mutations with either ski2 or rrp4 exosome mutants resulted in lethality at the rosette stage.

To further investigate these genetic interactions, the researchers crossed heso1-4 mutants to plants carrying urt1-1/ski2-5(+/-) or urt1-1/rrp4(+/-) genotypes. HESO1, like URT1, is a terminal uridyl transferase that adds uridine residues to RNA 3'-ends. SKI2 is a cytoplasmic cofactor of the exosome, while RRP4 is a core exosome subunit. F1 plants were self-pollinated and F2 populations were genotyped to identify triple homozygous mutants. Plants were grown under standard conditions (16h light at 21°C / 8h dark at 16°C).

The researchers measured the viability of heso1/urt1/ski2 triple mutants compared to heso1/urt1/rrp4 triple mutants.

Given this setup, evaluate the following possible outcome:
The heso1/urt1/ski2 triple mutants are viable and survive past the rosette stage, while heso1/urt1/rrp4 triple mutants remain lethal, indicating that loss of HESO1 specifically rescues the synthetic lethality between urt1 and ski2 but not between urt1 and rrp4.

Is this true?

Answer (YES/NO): NO